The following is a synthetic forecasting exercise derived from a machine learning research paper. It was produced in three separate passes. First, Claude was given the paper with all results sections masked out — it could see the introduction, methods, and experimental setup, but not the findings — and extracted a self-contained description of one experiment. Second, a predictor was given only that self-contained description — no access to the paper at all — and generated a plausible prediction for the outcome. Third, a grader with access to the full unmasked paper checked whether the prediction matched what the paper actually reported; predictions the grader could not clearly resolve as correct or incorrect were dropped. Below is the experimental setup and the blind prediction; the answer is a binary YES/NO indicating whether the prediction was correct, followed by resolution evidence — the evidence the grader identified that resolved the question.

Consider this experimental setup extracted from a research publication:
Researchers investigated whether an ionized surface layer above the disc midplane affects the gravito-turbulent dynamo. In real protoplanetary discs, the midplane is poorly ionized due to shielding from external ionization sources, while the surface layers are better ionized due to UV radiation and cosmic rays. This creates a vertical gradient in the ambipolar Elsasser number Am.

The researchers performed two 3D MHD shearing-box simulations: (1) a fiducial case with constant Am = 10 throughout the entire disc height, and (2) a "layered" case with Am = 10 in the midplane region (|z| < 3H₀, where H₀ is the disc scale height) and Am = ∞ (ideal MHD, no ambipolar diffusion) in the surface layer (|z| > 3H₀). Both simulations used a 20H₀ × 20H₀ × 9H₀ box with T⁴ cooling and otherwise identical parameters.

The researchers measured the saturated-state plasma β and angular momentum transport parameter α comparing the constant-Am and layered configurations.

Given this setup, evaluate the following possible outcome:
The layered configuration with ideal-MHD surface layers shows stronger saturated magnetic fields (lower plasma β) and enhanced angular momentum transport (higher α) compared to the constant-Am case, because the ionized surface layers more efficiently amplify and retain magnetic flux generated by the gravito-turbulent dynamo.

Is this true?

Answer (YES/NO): NO